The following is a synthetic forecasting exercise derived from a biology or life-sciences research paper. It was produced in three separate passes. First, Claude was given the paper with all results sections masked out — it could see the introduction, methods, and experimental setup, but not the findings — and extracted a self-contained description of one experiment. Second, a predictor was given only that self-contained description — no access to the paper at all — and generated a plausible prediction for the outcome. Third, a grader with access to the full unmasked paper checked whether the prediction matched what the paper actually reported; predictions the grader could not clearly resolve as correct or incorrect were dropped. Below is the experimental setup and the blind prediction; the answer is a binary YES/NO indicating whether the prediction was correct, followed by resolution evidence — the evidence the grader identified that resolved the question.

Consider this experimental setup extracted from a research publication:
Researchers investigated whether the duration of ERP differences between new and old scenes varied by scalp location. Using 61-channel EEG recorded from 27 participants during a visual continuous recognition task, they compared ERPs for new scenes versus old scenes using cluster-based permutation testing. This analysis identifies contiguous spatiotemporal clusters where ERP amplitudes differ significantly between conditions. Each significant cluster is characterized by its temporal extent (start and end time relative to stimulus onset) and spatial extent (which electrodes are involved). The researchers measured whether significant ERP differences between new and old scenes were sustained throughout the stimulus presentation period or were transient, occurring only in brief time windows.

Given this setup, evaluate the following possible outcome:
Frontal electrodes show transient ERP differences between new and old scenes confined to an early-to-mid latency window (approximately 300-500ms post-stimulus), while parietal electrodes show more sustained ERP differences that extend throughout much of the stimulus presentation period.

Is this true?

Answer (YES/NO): NO